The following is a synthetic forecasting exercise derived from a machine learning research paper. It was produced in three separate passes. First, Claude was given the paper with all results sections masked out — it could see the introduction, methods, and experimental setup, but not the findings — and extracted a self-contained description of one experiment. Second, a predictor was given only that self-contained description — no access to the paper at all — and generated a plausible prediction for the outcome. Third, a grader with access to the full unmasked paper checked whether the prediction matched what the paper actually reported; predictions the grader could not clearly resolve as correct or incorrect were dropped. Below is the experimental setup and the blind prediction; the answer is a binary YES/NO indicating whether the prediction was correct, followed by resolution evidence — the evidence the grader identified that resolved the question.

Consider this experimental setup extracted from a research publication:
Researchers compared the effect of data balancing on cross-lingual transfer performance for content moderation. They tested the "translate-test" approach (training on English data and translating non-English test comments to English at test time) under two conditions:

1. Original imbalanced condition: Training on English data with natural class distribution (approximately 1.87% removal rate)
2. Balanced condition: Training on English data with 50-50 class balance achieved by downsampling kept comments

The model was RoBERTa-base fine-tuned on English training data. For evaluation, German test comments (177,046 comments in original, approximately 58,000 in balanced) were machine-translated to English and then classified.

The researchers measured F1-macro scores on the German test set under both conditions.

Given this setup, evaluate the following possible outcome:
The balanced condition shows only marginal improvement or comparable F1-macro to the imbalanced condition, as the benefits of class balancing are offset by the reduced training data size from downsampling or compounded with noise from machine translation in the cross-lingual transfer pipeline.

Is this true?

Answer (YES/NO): NO